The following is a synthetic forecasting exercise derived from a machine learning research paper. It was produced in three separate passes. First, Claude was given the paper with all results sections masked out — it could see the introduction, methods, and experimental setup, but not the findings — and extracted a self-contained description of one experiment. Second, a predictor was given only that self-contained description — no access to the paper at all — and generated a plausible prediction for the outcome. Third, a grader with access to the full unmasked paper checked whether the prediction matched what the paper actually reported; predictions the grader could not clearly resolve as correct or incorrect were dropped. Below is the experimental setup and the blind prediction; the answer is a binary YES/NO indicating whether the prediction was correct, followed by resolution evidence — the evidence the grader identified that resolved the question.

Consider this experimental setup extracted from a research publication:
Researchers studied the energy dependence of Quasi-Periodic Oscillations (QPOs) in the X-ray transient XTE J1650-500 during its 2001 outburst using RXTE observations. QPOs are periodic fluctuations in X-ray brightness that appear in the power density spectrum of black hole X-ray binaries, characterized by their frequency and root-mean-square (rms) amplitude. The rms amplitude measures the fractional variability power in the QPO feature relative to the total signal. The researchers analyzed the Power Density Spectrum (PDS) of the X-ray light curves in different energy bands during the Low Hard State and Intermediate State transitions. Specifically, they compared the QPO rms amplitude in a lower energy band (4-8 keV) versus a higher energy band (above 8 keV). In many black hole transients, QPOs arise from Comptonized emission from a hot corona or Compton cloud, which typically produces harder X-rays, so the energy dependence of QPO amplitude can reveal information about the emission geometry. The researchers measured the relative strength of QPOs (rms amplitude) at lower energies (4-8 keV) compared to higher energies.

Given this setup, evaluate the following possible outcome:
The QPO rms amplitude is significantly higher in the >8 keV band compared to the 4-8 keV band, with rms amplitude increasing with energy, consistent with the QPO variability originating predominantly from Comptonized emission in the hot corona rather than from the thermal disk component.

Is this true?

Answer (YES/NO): NO